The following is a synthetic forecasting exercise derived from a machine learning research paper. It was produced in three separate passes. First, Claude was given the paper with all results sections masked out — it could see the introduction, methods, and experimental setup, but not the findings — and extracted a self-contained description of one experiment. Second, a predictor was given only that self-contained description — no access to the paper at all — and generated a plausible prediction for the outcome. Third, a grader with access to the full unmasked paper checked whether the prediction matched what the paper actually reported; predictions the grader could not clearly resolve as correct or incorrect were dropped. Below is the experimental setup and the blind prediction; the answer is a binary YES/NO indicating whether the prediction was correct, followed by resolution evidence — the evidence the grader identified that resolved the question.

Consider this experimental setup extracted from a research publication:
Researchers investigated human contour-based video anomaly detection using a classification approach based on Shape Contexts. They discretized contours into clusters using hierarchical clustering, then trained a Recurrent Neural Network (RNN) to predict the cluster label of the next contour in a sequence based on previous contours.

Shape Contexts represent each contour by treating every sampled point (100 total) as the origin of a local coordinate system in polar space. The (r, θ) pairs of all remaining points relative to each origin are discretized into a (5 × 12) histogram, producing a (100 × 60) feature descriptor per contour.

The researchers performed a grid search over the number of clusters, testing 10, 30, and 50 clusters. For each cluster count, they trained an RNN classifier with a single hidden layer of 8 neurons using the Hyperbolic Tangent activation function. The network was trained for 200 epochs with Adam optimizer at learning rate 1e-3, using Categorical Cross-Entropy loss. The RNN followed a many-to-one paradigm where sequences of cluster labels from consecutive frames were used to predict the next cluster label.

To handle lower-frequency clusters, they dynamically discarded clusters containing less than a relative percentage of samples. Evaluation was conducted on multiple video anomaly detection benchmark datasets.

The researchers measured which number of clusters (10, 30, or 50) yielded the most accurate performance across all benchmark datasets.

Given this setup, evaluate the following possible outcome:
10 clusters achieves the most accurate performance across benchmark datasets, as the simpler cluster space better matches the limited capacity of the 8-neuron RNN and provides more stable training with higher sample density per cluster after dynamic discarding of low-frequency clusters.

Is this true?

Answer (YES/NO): NO